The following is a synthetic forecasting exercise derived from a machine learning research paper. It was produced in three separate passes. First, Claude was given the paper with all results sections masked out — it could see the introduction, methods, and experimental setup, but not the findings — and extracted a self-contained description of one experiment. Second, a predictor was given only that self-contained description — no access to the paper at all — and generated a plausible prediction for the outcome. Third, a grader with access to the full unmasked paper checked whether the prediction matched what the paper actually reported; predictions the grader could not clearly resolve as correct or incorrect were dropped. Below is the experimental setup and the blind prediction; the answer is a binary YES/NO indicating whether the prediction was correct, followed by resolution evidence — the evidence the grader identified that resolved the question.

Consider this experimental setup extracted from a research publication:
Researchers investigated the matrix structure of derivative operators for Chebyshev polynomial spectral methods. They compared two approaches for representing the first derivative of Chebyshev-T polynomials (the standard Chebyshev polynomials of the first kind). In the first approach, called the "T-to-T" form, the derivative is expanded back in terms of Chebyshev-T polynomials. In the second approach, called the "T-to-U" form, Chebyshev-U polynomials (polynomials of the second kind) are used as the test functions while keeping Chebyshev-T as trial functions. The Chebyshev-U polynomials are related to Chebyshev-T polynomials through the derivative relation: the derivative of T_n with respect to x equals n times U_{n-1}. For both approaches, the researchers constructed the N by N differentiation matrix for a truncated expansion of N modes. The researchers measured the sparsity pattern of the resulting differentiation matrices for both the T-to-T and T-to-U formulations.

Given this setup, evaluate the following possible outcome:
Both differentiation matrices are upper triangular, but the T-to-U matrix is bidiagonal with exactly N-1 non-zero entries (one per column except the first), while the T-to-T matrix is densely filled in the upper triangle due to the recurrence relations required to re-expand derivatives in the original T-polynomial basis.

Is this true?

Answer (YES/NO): NO